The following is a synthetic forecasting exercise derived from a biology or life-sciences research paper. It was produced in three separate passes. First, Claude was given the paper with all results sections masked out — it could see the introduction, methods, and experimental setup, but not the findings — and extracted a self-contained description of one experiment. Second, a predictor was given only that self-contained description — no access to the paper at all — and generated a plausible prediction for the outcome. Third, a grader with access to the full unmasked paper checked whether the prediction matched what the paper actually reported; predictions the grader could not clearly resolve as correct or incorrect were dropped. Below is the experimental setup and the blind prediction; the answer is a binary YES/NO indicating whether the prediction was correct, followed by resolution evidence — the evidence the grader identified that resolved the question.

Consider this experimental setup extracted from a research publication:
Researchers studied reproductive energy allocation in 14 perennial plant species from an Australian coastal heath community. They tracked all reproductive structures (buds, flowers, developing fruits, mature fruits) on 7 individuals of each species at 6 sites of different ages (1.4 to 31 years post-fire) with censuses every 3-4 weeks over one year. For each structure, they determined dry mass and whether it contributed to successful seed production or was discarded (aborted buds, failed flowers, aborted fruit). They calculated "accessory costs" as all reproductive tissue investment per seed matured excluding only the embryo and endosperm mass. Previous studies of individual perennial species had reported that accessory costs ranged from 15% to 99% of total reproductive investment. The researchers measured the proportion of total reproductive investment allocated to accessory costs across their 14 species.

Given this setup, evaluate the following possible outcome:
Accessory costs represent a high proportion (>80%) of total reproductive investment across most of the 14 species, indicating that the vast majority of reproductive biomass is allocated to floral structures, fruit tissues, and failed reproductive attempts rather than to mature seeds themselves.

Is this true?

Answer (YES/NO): YES